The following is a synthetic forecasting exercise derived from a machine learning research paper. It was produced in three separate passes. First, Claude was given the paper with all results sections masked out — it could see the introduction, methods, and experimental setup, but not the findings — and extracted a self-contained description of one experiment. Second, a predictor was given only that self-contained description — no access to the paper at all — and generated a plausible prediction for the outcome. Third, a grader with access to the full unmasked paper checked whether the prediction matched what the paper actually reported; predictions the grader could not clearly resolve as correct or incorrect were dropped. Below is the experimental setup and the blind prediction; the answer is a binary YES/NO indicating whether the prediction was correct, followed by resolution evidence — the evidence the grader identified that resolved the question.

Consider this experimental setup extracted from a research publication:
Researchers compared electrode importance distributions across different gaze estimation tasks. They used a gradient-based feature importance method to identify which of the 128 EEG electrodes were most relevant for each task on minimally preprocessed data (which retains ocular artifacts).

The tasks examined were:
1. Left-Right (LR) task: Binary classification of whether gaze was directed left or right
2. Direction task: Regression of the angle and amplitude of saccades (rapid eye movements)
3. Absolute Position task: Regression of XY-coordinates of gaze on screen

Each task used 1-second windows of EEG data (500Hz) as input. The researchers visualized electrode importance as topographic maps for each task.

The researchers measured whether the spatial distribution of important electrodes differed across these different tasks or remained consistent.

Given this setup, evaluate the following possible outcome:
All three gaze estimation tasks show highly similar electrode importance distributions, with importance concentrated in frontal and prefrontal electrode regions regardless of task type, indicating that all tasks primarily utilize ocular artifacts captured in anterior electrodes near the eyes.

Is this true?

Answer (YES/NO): YES